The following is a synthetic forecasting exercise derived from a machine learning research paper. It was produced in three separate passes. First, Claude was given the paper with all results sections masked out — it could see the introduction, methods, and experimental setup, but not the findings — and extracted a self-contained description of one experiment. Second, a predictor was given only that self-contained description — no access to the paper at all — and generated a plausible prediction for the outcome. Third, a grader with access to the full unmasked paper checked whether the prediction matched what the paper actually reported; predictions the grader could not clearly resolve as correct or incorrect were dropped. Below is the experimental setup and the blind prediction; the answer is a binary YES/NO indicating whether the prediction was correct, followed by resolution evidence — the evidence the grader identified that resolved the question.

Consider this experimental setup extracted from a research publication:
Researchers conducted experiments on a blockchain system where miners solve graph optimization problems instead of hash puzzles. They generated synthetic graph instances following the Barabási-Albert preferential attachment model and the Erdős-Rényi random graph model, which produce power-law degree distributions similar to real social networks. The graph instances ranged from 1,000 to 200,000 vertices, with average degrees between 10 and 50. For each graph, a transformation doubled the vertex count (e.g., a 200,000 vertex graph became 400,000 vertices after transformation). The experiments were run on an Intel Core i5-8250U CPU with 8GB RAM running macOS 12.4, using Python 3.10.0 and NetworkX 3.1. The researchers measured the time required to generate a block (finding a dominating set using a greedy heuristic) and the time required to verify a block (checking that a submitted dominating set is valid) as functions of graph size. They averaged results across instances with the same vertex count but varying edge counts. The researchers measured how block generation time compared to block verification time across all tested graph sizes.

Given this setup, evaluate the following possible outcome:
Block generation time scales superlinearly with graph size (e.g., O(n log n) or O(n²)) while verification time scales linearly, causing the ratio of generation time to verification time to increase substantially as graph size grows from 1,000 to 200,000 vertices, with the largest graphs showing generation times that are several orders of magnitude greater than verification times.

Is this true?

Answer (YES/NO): NO